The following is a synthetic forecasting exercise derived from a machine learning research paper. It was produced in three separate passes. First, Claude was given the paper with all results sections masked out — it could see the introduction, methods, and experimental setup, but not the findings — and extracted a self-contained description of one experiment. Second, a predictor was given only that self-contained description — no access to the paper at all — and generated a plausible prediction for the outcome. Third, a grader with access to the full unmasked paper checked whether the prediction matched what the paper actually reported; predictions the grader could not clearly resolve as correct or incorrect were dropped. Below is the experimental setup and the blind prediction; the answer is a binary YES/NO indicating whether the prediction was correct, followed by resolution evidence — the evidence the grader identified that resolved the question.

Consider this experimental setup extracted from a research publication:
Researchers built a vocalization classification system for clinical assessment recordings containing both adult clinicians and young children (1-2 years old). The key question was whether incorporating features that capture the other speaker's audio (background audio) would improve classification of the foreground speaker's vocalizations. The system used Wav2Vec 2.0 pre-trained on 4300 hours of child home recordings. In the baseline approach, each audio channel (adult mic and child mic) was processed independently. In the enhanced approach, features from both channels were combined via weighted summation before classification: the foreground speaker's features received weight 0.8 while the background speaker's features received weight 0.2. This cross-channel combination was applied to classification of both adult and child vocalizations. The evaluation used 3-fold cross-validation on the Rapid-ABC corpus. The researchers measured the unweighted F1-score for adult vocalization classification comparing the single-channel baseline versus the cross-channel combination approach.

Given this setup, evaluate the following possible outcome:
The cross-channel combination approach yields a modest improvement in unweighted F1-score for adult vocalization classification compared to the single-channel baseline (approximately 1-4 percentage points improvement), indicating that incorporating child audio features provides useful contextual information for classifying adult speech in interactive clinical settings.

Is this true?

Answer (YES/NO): NO